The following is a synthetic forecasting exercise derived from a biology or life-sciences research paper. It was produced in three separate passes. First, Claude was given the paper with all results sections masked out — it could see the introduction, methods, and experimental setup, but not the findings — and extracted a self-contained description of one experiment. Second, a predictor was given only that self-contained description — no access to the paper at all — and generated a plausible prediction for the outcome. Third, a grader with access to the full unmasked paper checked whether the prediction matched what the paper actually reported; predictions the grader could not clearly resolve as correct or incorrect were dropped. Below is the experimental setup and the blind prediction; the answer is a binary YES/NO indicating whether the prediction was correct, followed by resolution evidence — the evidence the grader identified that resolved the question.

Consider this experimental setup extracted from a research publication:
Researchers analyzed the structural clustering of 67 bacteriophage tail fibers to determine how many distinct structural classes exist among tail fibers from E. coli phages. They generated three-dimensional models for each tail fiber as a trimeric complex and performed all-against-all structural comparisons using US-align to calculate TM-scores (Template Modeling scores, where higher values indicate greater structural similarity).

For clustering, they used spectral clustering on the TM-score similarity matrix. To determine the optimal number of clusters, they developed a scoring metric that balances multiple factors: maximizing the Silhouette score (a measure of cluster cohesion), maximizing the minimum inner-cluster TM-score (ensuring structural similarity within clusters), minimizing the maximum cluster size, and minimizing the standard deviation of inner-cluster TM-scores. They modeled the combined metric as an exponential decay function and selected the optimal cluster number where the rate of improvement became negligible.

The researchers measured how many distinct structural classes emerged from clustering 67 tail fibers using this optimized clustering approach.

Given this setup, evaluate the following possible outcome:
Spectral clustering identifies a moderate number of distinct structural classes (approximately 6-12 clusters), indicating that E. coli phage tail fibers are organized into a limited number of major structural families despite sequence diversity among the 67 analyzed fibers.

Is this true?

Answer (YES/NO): NO